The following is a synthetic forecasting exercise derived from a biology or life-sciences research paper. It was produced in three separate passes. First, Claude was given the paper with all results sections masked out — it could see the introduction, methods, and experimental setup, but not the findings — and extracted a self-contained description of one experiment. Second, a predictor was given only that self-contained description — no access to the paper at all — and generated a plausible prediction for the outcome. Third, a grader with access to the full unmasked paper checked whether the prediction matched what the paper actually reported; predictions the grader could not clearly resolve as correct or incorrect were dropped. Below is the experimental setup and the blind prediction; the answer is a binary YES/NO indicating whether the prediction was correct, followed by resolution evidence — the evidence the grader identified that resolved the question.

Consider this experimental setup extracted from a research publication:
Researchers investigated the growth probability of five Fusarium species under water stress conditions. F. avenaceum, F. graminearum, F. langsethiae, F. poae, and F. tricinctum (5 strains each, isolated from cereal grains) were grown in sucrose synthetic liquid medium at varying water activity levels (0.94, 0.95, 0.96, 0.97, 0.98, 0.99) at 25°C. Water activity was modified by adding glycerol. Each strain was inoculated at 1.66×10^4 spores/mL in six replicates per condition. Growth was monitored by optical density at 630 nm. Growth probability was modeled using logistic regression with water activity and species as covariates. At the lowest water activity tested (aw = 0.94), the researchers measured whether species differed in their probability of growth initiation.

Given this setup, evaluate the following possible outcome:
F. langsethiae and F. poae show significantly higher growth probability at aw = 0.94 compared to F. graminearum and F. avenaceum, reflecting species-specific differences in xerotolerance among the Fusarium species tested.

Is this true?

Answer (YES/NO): NO